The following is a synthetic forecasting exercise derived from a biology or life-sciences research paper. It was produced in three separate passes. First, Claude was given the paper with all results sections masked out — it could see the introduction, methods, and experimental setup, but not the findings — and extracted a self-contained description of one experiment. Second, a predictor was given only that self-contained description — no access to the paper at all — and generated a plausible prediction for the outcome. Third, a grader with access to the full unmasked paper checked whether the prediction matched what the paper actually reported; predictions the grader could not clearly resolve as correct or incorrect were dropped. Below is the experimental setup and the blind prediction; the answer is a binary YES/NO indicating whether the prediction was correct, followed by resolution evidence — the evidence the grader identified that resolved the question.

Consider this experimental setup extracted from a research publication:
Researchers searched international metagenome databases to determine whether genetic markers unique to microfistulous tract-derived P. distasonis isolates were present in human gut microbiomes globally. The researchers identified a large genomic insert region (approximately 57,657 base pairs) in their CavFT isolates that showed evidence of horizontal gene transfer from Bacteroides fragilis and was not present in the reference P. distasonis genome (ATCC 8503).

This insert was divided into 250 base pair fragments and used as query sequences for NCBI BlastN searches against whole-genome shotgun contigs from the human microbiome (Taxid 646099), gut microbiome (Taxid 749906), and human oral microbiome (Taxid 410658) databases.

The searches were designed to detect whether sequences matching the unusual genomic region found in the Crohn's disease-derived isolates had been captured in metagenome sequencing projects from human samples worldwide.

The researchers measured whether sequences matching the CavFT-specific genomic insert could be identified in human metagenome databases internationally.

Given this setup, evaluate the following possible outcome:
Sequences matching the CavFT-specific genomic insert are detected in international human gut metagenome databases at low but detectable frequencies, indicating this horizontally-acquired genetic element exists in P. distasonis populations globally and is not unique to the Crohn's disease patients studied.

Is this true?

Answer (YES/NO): YES